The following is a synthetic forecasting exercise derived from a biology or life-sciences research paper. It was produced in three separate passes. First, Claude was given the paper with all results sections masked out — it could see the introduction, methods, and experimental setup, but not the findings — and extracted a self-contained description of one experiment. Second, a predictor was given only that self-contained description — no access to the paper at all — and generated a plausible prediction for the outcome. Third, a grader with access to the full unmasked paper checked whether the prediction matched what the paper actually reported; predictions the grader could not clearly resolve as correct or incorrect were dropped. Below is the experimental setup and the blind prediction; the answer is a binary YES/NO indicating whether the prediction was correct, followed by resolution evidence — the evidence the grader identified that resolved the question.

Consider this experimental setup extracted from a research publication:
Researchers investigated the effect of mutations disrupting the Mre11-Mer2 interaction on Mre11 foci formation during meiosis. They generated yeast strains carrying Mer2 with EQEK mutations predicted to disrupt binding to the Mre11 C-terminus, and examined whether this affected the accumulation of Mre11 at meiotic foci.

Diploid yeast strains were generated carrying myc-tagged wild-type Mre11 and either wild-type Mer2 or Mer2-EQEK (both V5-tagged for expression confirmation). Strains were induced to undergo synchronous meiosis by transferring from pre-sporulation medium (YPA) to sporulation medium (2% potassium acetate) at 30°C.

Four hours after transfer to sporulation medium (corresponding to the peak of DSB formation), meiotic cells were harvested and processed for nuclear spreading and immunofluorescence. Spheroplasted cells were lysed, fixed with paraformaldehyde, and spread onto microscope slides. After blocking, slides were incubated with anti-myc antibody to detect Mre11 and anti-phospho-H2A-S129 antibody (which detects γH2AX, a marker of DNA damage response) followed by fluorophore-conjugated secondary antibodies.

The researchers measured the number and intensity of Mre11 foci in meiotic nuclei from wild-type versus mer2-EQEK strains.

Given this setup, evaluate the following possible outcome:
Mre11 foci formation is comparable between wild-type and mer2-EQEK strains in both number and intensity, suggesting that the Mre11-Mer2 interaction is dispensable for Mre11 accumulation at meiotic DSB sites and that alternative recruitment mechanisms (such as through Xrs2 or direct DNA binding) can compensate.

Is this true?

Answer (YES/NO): NO